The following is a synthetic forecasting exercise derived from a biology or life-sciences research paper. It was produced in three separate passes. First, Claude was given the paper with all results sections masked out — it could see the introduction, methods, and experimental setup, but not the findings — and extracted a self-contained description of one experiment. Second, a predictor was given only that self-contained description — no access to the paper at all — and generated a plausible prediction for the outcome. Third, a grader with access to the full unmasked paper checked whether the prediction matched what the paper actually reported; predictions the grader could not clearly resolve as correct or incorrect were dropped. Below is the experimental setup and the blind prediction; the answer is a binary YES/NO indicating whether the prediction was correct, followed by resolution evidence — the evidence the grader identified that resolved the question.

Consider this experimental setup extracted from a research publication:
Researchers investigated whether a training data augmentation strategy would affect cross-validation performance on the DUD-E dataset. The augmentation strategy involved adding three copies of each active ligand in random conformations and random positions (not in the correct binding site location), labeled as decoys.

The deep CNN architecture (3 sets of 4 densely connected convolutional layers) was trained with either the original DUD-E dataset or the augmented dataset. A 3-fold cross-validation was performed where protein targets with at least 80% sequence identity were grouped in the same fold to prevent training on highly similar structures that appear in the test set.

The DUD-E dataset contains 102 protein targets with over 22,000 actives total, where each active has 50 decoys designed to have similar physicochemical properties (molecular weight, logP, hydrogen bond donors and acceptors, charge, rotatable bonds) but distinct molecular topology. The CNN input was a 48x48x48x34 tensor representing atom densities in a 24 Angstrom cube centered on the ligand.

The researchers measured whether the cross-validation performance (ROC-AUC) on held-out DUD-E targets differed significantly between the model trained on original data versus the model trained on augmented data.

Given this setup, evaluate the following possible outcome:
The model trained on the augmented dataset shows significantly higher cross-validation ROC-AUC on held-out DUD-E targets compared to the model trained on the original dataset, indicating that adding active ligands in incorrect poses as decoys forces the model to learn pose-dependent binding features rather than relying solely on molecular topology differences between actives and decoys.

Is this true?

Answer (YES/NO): NO